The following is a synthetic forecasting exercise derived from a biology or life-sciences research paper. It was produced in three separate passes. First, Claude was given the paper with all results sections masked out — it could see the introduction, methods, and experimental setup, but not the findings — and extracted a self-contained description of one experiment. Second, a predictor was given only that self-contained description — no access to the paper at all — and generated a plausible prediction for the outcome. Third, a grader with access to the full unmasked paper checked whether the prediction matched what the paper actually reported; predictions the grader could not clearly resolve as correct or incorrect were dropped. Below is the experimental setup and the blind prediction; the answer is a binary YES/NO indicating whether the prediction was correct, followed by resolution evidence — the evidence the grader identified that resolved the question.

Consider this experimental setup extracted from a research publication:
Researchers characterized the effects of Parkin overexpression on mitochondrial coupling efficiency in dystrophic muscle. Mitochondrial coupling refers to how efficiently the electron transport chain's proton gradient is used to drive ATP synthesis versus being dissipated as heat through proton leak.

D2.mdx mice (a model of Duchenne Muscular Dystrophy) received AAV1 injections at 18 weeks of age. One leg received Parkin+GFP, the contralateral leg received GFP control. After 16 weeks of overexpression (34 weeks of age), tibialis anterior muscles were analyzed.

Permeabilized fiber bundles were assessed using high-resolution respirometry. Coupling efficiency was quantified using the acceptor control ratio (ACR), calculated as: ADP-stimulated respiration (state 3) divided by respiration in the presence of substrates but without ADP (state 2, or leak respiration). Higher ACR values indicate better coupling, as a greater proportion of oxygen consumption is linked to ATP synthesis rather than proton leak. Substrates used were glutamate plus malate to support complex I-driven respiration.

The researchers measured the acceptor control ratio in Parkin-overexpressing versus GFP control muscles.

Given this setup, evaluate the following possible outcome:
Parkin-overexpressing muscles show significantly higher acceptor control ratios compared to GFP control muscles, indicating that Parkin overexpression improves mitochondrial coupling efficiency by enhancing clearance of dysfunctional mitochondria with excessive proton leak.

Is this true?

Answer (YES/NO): YES